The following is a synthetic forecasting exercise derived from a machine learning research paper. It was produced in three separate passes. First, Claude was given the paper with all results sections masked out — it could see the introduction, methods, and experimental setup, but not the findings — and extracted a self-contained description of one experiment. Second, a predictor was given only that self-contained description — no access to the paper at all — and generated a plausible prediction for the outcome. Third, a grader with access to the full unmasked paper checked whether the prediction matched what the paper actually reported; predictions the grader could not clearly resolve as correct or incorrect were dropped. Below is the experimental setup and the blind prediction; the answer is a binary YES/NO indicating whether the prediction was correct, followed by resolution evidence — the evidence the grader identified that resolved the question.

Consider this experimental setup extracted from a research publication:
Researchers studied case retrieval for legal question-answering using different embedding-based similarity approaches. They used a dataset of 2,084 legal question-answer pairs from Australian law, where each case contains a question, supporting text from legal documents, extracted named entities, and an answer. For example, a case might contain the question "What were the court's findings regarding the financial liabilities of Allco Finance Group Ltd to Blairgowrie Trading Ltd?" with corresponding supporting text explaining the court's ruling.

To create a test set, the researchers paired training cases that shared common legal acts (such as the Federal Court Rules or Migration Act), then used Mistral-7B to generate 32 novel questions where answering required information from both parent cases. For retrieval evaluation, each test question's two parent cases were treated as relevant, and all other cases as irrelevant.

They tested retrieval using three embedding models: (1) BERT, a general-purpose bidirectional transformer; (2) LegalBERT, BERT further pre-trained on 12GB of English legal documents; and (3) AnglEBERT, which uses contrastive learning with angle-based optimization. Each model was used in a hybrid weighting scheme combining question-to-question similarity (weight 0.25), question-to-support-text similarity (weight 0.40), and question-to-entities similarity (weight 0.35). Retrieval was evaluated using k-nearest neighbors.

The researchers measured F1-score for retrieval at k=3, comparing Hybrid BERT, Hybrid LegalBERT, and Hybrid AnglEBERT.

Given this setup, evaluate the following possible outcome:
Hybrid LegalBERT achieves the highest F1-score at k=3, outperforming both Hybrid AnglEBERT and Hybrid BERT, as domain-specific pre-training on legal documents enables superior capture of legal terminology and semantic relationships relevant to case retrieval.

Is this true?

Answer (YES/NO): NO